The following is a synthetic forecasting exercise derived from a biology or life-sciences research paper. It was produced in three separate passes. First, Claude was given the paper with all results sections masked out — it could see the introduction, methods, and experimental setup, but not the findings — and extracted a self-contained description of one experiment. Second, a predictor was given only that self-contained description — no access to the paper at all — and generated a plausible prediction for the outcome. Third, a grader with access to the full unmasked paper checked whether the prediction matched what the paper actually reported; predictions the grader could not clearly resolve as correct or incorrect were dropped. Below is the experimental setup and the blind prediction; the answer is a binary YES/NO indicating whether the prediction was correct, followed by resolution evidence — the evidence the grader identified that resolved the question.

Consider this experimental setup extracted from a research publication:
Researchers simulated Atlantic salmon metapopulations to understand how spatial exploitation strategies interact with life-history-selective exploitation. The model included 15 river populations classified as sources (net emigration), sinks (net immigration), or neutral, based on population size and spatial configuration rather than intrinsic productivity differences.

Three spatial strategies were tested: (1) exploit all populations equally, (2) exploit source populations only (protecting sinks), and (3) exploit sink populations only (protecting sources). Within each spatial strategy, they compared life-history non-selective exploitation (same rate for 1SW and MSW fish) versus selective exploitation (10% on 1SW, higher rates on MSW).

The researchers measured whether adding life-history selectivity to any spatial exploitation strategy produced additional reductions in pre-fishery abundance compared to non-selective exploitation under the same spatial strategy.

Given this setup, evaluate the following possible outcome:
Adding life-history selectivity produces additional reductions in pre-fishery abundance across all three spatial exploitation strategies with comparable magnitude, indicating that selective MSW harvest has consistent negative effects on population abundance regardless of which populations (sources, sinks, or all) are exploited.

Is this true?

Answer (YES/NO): NO